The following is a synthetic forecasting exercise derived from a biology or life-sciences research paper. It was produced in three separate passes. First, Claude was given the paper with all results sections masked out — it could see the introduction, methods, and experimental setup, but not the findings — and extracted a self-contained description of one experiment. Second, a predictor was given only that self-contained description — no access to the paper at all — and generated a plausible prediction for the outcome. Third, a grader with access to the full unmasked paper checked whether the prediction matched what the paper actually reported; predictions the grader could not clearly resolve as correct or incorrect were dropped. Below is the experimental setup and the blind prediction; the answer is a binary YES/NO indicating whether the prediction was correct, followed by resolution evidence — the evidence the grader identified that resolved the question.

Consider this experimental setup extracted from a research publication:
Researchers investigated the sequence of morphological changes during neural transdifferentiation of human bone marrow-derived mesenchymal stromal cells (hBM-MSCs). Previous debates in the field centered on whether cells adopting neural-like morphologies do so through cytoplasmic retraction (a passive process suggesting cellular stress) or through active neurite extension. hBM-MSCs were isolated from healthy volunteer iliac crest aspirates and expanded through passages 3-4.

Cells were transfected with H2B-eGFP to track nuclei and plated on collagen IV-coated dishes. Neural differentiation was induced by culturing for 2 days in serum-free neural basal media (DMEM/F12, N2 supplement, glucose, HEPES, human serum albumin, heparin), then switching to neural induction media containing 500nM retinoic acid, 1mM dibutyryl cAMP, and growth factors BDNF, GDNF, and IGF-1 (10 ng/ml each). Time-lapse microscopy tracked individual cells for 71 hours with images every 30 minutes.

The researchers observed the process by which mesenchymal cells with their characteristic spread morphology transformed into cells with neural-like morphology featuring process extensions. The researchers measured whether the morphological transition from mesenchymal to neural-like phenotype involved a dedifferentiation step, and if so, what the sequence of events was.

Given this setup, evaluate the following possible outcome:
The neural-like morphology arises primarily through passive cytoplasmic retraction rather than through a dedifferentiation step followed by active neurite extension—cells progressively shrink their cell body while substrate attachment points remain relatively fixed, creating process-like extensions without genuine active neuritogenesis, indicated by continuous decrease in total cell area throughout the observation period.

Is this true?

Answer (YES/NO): NO